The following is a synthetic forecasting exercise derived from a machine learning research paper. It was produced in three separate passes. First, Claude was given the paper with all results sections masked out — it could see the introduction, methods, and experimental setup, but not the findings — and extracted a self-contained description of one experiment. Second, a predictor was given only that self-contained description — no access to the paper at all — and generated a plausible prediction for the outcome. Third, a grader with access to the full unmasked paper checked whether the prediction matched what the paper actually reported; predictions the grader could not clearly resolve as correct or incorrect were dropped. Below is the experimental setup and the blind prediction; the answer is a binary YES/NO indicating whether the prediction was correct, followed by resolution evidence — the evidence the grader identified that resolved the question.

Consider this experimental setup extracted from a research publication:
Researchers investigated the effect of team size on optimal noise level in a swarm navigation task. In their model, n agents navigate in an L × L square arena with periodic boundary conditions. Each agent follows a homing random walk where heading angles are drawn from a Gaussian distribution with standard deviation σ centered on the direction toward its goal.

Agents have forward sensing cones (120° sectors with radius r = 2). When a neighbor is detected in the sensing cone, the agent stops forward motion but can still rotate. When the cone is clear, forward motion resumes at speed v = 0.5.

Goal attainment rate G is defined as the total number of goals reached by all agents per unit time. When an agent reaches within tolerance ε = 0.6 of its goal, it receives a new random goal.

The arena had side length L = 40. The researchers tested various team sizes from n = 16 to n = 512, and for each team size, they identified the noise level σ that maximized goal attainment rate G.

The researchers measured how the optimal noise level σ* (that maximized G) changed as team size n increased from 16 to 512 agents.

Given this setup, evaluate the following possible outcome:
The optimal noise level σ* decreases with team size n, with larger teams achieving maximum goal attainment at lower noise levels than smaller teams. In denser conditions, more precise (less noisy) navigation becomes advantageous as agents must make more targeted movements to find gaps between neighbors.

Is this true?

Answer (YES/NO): NO